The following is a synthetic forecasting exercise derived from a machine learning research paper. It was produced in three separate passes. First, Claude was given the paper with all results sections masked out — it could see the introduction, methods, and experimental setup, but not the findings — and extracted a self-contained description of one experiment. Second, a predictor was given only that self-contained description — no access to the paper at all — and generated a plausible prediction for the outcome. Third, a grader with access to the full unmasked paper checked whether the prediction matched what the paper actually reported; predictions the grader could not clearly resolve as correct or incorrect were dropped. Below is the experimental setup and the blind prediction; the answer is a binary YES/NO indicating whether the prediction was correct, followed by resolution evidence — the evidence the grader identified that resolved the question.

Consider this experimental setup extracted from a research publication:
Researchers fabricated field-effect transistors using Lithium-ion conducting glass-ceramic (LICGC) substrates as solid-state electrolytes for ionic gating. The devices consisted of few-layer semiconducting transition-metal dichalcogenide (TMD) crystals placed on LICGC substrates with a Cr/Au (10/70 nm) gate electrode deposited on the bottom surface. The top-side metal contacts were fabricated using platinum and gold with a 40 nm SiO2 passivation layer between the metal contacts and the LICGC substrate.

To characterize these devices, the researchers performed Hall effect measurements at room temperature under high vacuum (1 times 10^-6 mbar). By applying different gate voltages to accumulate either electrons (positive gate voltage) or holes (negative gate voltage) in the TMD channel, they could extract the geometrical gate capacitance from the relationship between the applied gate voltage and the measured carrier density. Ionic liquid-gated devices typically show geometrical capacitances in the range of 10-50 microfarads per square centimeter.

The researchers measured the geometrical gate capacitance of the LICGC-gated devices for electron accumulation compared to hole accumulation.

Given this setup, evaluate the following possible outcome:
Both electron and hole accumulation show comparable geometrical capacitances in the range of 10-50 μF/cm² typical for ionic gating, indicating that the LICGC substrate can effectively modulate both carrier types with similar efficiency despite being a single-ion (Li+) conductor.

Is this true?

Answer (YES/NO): NO